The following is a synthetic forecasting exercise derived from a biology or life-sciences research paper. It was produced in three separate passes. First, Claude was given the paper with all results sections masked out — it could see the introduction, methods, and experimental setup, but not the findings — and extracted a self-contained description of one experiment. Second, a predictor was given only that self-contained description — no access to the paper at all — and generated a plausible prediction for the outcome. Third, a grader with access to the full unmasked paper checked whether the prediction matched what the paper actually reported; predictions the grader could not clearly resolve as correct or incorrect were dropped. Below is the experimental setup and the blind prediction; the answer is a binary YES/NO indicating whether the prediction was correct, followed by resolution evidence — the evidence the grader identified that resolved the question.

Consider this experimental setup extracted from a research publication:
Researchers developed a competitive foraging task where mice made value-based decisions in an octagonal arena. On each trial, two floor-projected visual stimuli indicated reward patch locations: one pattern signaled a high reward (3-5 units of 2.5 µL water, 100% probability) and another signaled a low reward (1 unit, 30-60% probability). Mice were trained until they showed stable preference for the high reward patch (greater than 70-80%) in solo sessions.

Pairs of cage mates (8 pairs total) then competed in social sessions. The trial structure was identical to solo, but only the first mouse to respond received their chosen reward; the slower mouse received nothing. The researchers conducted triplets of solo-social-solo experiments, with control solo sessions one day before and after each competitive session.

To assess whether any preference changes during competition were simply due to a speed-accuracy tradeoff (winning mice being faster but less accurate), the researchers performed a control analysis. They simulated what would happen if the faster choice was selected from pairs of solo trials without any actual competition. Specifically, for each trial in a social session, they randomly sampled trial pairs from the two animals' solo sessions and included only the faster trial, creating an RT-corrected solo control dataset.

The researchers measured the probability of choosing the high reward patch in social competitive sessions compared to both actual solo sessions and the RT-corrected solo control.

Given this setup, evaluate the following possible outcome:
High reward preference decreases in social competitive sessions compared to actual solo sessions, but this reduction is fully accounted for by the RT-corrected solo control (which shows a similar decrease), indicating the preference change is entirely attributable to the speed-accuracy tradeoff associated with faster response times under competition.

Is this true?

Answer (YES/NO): NO